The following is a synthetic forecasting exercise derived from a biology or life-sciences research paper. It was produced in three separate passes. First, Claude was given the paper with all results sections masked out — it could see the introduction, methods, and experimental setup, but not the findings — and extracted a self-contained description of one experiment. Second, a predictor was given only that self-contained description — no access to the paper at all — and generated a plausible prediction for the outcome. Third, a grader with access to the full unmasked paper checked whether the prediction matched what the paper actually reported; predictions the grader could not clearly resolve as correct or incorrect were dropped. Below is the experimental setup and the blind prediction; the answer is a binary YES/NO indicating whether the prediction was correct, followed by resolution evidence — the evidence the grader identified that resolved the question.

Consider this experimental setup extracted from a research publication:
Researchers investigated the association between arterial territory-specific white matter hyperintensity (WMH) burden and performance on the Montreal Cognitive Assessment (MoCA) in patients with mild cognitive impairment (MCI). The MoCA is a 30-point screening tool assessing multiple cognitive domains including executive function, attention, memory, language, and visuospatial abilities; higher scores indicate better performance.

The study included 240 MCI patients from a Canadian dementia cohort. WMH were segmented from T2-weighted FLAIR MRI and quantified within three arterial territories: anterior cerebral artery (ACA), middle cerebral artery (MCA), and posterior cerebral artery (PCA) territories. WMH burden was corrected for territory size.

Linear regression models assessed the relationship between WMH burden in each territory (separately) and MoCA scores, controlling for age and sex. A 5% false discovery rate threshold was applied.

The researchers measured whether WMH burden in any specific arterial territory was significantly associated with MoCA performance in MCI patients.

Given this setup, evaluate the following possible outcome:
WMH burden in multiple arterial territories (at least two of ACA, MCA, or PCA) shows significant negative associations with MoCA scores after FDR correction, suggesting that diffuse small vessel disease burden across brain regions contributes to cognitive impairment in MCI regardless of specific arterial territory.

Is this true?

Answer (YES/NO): NO